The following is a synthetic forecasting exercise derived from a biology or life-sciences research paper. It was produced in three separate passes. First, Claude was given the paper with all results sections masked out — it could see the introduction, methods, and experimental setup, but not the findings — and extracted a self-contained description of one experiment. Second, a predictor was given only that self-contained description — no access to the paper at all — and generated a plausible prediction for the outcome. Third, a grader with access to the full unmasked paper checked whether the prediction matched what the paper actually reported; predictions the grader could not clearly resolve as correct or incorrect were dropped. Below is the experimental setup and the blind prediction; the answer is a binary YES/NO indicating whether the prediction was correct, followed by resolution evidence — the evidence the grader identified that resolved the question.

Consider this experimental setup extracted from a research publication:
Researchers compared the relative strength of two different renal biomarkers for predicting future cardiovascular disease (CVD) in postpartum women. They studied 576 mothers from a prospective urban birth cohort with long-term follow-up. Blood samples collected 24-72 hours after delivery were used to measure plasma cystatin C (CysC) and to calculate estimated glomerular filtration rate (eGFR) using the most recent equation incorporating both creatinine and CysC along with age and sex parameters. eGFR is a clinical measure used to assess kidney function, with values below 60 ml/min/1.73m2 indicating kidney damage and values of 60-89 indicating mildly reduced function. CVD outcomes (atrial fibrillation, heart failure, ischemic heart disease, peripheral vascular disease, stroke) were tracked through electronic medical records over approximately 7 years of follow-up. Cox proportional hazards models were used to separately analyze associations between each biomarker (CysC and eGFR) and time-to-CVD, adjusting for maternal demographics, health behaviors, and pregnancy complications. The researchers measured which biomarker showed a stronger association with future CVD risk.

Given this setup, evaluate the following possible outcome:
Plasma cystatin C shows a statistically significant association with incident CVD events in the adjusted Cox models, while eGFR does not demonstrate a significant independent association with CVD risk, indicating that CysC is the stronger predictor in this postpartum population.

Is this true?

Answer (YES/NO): YES